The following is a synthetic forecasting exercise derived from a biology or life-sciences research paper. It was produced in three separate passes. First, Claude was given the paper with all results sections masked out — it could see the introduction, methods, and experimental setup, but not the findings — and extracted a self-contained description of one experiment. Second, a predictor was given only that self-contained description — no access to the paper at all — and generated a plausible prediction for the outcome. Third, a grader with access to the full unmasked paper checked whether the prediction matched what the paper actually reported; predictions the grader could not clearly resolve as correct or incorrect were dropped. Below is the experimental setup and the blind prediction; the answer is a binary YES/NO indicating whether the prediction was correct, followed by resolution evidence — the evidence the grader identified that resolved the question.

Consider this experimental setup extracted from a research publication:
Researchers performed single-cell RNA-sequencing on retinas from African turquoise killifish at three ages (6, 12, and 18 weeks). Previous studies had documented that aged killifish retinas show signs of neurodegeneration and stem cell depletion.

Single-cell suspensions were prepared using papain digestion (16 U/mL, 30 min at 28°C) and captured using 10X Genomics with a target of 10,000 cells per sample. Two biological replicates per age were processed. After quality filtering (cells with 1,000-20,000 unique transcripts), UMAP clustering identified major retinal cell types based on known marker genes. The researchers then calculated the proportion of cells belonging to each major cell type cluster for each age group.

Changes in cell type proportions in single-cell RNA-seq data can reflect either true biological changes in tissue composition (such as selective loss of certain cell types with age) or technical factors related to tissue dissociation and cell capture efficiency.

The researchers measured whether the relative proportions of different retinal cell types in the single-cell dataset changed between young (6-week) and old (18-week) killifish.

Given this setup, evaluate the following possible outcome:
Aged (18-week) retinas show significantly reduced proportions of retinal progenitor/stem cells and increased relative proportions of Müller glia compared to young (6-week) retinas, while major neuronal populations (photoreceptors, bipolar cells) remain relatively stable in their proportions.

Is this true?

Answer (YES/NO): NO